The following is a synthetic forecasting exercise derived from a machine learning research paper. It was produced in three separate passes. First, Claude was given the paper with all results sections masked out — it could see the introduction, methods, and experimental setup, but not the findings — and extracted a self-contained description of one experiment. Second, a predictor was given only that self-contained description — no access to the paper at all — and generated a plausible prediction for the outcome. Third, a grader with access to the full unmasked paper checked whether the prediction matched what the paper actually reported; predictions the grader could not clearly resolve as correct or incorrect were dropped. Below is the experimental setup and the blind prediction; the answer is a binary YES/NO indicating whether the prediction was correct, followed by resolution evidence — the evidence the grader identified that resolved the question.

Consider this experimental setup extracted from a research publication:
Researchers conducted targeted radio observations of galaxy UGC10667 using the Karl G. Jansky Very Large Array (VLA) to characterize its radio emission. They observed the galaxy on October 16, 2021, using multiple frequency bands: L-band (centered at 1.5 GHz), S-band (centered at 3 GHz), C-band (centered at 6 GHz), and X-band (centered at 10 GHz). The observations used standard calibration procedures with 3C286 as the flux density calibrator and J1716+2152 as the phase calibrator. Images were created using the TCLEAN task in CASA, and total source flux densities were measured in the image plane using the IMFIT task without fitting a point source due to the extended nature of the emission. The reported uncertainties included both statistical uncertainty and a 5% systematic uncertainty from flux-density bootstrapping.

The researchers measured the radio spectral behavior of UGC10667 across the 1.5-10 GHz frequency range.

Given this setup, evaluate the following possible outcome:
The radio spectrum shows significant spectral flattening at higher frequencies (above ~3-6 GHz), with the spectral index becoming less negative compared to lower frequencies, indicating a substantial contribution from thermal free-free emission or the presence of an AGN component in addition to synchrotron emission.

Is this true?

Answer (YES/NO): NO